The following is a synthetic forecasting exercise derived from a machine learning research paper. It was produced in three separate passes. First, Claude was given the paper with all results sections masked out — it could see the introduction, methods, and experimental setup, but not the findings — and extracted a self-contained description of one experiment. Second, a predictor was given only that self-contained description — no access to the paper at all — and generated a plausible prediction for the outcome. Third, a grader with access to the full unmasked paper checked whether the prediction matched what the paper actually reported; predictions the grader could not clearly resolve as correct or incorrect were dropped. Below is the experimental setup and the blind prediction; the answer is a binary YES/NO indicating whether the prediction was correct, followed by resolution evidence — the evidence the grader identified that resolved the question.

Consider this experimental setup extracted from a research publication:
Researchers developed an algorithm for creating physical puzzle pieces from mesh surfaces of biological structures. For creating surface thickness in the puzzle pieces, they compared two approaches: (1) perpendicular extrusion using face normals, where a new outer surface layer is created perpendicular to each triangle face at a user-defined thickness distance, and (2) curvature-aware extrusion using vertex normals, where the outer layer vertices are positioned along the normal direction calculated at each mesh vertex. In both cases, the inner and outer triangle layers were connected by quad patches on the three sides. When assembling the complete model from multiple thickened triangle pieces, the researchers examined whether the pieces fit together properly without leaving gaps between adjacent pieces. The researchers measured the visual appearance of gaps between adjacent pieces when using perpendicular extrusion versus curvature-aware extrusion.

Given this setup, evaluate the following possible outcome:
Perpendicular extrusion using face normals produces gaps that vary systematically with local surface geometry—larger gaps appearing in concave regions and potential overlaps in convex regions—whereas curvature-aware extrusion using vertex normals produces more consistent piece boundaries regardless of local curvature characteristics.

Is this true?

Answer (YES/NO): NO